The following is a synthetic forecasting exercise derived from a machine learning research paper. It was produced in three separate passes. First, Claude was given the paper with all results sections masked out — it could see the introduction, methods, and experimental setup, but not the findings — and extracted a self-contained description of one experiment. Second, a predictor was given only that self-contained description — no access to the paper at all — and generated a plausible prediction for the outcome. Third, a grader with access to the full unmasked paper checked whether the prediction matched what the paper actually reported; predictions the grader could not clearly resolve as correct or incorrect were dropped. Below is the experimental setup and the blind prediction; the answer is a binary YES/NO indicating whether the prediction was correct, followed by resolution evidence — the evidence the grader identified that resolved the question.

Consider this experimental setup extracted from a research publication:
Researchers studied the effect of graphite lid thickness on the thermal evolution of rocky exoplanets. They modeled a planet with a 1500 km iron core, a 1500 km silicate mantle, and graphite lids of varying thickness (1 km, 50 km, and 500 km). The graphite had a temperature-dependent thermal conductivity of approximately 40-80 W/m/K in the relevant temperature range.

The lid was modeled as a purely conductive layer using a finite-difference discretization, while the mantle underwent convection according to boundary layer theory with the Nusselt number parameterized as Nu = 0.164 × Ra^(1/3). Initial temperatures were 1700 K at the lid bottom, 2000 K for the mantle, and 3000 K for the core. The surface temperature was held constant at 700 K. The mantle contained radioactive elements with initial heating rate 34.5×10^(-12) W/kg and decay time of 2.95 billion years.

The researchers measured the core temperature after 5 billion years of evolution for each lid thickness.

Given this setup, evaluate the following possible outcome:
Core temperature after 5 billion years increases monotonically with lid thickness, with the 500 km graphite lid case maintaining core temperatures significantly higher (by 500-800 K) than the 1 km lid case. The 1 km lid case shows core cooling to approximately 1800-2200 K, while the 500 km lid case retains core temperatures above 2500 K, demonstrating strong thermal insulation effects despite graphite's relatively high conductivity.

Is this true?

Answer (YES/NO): NO